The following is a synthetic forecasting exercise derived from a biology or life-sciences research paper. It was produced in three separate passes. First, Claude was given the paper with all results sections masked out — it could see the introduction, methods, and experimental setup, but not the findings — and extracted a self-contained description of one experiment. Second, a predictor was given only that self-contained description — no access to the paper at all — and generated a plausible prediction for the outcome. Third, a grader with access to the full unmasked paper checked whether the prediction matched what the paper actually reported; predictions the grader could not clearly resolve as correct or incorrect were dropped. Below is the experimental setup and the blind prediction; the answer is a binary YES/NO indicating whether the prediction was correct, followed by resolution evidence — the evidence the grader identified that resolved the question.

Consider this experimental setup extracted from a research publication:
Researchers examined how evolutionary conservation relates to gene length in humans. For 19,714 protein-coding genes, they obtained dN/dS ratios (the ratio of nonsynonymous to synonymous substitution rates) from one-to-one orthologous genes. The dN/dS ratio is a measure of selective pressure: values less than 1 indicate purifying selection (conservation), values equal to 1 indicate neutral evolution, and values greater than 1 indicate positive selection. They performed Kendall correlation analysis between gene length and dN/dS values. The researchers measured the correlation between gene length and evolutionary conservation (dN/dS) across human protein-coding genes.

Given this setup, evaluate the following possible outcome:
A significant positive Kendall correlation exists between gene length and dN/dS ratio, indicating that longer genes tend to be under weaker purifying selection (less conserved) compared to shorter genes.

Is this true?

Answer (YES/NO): NO